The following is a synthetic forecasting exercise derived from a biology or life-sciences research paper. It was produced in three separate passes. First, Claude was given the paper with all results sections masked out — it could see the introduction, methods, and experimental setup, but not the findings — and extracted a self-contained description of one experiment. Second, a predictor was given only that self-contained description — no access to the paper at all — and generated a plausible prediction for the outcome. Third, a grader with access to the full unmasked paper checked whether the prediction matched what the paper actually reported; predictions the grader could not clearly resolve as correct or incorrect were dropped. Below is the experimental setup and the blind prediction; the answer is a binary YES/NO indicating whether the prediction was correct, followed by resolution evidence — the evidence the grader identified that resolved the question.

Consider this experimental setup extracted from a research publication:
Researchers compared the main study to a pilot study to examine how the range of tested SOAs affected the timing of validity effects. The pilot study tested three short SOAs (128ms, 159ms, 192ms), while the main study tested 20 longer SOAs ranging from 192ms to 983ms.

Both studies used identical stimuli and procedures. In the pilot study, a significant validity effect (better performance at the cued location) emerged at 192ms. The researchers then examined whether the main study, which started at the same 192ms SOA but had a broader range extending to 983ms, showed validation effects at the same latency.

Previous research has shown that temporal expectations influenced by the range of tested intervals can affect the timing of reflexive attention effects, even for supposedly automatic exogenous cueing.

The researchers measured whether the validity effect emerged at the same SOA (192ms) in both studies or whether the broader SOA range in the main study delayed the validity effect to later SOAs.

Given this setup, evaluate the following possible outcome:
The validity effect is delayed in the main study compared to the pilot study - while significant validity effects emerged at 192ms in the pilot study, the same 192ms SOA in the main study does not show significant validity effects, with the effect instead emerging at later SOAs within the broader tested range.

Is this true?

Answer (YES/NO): YES